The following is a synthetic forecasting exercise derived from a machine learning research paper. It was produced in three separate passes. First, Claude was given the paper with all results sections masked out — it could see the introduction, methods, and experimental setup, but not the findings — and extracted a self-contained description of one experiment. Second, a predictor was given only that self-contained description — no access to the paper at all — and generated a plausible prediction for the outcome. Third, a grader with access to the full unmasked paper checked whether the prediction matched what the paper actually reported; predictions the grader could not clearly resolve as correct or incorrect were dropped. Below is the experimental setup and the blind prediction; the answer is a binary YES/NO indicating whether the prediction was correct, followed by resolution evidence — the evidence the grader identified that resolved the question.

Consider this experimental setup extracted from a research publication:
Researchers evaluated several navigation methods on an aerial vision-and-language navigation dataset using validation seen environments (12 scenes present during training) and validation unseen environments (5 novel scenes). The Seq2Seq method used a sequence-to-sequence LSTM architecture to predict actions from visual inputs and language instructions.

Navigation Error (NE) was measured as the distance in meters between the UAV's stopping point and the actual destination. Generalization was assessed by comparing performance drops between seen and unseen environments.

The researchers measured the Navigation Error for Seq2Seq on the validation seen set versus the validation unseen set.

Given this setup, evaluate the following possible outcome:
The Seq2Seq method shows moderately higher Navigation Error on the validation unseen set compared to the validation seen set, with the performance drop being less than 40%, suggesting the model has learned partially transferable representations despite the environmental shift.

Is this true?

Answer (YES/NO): NO